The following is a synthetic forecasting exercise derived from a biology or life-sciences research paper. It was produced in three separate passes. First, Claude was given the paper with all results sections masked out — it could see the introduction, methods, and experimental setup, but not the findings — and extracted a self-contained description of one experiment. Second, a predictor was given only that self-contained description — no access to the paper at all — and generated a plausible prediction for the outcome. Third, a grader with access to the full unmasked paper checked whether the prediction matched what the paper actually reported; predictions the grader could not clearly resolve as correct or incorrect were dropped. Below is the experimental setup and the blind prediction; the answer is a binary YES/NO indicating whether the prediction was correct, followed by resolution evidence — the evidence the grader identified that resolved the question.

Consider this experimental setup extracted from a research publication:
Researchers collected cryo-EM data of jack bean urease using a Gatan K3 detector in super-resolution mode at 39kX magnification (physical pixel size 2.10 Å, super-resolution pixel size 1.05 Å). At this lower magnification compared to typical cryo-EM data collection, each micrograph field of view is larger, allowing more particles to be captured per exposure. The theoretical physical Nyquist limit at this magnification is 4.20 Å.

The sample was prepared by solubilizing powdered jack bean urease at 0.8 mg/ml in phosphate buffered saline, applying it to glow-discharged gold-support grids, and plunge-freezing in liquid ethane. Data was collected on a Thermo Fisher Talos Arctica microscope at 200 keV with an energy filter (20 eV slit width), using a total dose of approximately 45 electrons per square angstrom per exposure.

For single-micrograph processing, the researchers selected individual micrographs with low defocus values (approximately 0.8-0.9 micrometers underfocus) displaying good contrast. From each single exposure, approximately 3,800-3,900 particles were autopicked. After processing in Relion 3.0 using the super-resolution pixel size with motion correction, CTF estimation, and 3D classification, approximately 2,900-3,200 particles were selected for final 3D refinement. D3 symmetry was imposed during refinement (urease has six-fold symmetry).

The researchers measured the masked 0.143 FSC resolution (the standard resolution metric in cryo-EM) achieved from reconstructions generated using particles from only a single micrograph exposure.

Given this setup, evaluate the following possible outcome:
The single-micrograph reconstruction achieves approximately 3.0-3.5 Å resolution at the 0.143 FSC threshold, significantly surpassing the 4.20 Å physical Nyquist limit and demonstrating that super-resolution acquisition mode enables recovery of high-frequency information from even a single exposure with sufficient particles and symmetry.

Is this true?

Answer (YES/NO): NO